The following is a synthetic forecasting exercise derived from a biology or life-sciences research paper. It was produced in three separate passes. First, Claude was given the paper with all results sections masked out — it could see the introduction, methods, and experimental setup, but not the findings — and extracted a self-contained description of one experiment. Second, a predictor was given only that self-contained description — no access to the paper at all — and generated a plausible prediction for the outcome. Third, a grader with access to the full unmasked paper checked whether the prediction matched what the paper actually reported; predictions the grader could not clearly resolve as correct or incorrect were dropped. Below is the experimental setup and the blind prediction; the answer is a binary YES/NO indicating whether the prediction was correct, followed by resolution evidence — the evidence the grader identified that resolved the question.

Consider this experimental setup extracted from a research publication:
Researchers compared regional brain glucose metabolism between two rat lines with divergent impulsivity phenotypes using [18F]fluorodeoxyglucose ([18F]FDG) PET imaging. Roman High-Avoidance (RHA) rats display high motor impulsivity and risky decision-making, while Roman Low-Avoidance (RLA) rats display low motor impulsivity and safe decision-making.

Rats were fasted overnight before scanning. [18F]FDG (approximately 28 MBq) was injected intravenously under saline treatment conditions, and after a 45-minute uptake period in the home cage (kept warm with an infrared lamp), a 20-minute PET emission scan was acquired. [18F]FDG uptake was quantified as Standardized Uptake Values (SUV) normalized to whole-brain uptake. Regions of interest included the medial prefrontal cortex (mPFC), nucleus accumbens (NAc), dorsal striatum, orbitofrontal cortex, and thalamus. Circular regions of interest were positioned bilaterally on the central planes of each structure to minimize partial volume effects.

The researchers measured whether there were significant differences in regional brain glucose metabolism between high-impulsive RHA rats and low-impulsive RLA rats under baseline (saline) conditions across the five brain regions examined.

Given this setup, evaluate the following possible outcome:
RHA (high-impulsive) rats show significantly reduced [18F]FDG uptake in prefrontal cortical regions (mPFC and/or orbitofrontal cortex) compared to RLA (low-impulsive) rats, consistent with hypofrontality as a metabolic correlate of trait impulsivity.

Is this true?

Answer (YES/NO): YES